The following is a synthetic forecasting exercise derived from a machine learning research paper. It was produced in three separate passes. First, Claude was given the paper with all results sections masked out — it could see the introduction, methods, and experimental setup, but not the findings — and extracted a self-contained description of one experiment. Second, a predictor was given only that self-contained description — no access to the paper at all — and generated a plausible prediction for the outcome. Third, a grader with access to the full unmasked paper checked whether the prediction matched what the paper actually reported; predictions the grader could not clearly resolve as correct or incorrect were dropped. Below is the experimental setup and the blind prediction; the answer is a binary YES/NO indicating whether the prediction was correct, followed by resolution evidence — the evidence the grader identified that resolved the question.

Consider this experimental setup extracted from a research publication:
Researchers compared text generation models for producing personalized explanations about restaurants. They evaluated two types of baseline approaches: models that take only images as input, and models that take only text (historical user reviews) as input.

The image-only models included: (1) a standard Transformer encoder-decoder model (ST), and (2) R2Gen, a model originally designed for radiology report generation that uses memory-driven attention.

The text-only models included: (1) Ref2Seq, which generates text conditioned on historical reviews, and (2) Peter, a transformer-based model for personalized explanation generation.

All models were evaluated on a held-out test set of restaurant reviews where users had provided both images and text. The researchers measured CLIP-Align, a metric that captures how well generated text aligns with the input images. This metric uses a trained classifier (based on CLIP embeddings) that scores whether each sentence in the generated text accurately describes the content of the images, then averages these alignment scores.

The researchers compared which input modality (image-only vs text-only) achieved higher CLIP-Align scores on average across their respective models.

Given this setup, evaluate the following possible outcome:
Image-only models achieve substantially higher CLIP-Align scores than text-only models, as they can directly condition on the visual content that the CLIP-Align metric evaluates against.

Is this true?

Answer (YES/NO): YES